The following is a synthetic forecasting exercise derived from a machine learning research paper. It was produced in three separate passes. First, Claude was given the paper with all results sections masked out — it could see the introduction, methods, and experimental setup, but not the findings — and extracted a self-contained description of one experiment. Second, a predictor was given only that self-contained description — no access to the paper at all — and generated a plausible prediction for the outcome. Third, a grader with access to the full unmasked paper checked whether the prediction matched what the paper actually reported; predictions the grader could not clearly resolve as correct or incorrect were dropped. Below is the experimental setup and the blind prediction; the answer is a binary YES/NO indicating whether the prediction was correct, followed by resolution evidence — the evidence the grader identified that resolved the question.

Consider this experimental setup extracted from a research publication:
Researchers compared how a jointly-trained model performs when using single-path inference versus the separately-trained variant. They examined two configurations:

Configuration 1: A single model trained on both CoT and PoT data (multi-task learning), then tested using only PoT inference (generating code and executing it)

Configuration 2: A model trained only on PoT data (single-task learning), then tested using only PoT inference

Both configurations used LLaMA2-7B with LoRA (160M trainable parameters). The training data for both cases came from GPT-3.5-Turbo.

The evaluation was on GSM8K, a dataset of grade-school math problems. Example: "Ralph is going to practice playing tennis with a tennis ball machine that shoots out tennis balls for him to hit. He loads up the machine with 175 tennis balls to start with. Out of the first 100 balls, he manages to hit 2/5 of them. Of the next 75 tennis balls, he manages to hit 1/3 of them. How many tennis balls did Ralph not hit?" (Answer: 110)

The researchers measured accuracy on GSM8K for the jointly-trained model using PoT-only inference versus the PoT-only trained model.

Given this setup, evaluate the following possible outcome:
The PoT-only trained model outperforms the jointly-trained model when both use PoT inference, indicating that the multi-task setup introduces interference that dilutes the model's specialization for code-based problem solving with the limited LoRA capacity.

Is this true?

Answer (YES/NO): NO